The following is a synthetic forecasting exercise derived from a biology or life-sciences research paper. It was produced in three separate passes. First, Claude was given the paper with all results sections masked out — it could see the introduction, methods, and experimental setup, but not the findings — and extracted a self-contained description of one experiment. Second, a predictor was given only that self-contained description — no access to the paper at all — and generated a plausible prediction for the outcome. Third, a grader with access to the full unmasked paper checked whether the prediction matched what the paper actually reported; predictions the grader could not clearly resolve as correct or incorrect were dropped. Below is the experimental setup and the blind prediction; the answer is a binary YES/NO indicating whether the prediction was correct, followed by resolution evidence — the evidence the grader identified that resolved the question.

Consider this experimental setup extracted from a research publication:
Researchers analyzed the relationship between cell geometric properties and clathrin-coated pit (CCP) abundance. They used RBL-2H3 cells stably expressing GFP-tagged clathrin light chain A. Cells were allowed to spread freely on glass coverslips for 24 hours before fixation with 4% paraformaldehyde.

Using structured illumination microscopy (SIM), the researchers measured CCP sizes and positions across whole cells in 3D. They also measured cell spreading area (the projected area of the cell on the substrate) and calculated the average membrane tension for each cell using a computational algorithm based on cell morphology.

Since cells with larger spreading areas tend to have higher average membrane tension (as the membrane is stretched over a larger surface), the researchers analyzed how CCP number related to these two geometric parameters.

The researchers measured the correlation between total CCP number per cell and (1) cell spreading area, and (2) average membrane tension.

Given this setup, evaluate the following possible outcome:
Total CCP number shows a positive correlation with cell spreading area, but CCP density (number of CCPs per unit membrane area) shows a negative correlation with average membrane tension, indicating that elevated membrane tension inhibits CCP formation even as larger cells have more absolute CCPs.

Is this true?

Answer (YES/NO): NO